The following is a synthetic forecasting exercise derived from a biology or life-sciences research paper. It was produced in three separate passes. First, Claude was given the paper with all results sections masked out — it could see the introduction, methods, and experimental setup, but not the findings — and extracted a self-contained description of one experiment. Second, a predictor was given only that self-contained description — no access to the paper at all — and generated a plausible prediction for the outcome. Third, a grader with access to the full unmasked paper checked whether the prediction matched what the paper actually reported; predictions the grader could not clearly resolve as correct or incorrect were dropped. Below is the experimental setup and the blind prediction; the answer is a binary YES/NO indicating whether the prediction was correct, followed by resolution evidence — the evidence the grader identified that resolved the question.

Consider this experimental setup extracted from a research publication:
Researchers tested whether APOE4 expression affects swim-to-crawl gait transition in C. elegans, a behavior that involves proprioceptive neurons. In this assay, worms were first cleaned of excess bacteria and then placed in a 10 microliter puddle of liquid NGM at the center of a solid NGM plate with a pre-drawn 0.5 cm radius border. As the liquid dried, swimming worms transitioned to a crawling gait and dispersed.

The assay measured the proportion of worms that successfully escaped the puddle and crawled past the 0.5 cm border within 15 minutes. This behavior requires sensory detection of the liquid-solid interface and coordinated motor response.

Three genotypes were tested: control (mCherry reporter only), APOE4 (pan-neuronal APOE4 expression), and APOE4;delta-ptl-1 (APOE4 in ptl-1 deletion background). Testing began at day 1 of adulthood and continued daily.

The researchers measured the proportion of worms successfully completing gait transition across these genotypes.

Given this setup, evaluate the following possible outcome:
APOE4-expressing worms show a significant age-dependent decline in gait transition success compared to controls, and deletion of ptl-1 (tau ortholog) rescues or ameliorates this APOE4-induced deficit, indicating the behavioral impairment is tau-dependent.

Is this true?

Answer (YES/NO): YES